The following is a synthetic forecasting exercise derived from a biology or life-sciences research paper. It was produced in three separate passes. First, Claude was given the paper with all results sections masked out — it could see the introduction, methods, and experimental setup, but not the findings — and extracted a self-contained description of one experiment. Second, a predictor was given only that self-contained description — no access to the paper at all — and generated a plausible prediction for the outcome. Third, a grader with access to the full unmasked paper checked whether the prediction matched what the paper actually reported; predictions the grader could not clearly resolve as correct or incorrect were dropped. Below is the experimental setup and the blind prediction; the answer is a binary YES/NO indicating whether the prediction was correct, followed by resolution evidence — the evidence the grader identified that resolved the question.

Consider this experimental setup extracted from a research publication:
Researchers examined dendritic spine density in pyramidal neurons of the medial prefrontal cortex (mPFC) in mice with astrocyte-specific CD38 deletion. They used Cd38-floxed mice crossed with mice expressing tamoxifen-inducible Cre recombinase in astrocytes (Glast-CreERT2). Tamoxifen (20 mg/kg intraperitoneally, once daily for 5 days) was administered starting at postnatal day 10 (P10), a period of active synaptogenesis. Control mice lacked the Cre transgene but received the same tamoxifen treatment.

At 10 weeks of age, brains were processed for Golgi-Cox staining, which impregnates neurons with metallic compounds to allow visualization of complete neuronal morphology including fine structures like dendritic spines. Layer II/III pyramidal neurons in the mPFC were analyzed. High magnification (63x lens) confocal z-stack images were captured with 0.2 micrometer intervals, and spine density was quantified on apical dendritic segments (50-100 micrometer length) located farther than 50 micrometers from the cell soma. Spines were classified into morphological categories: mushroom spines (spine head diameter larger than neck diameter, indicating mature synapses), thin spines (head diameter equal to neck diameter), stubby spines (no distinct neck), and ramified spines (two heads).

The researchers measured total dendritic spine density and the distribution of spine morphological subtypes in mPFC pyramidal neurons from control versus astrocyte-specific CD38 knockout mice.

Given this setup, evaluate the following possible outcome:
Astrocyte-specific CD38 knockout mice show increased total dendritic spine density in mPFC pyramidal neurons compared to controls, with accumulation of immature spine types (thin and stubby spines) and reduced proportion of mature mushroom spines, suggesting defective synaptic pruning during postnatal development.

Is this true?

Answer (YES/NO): NO